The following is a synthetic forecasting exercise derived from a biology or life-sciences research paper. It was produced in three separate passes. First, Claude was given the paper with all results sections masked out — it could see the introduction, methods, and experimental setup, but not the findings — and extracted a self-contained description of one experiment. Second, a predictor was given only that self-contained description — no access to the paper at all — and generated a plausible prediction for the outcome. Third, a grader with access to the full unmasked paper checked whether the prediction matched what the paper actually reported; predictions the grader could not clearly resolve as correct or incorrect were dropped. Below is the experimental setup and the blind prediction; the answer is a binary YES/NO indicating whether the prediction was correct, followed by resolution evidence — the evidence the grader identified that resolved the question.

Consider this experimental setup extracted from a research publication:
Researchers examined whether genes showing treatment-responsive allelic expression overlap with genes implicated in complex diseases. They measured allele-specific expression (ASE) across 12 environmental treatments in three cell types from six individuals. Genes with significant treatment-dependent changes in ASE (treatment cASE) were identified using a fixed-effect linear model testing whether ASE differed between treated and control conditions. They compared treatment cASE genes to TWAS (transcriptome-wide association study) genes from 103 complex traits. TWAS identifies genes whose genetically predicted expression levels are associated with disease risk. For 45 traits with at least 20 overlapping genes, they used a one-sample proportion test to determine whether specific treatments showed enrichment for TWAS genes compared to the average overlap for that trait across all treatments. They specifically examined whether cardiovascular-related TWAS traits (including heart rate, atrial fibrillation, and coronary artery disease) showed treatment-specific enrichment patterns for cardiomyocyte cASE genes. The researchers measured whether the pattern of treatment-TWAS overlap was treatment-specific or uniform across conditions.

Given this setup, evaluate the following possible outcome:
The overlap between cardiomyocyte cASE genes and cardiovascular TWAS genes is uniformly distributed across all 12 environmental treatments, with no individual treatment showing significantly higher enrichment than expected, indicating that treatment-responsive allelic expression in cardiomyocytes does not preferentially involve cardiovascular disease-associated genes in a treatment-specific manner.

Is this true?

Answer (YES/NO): NO